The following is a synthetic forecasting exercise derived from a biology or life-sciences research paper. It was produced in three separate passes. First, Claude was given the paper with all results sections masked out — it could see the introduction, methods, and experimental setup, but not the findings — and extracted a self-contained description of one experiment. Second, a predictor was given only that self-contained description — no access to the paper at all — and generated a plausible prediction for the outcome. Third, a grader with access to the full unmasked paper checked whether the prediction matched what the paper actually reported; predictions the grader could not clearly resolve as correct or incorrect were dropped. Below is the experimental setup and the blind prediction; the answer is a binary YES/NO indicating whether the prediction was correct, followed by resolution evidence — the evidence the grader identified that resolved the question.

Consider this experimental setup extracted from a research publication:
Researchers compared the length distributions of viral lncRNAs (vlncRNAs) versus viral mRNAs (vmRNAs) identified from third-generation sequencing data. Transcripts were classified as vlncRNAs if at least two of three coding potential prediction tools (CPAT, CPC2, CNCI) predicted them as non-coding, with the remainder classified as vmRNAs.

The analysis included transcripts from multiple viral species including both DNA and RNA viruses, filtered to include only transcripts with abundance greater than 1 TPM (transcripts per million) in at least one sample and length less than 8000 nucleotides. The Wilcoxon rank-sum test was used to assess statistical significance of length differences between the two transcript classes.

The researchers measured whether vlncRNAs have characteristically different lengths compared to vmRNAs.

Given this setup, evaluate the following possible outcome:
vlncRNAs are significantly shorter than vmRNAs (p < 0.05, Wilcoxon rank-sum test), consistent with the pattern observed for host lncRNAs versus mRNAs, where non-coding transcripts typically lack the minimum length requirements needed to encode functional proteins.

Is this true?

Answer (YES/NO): YES